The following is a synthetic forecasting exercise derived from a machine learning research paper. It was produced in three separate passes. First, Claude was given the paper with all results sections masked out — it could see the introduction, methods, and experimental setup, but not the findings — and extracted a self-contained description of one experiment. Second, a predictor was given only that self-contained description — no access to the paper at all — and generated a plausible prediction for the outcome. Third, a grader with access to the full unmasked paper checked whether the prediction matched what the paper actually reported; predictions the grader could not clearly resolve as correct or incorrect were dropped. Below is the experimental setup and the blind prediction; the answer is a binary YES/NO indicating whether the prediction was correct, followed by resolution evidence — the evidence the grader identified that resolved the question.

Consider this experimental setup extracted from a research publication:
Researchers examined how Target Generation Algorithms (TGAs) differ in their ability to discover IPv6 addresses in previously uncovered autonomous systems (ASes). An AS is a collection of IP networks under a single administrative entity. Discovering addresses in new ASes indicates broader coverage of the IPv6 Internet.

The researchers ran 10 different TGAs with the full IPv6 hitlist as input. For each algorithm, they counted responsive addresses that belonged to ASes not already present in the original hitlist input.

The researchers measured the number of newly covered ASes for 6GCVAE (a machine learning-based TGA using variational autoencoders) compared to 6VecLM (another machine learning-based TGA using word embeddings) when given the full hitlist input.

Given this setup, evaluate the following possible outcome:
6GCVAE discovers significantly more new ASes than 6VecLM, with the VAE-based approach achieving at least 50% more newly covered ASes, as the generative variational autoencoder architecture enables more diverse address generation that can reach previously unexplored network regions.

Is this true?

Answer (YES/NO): YES